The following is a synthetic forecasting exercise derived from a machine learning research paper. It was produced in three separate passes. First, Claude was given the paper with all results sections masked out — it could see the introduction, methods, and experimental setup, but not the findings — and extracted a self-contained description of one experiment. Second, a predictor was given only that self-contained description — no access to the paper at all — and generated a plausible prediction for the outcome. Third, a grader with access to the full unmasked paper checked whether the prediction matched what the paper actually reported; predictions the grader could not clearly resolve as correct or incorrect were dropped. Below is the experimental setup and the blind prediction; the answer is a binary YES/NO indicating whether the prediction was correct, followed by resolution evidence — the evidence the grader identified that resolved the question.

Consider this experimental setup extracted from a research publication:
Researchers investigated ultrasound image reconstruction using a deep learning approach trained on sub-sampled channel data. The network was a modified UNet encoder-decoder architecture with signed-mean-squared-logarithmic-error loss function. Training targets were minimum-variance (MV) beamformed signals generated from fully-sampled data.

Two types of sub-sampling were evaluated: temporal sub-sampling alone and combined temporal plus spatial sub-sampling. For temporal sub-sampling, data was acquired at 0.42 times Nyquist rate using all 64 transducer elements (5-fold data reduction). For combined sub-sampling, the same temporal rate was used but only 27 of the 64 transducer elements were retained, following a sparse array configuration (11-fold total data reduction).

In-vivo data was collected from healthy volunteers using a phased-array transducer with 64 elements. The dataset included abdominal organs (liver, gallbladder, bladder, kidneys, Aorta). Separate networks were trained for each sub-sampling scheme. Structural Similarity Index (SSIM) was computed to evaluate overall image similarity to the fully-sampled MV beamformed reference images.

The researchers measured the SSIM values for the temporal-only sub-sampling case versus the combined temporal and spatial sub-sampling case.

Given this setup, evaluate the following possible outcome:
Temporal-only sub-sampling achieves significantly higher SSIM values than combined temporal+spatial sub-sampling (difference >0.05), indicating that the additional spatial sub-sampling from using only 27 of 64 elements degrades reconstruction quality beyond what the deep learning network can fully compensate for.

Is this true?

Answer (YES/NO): NO